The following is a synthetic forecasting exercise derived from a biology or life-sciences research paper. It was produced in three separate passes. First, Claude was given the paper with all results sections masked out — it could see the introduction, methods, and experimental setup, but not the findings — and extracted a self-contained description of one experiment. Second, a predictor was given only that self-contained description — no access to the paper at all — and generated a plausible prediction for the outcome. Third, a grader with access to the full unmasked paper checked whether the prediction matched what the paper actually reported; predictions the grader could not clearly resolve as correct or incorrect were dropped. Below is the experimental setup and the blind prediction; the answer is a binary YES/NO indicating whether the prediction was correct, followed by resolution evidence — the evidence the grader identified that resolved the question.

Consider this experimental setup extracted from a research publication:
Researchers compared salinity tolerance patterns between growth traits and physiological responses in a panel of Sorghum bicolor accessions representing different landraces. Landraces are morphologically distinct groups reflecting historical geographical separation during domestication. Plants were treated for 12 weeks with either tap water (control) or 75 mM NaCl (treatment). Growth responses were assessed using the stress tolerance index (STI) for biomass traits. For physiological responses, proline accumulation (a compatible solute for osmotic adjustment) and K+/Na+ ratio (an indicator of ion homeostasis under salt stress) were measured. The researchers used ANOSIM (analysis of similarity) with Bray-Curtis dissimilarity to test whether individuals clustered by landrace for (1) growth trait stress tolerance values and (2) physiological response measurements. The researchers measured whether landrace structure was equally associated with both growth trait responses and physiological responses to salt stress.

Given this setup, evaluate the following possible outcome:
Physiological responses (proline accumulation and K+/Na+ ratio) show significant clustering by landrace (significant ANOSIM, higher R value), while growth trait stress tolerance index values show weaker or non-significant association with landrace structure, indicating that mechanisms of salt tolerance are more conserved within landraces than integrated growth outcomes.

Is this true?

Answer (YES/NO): NO